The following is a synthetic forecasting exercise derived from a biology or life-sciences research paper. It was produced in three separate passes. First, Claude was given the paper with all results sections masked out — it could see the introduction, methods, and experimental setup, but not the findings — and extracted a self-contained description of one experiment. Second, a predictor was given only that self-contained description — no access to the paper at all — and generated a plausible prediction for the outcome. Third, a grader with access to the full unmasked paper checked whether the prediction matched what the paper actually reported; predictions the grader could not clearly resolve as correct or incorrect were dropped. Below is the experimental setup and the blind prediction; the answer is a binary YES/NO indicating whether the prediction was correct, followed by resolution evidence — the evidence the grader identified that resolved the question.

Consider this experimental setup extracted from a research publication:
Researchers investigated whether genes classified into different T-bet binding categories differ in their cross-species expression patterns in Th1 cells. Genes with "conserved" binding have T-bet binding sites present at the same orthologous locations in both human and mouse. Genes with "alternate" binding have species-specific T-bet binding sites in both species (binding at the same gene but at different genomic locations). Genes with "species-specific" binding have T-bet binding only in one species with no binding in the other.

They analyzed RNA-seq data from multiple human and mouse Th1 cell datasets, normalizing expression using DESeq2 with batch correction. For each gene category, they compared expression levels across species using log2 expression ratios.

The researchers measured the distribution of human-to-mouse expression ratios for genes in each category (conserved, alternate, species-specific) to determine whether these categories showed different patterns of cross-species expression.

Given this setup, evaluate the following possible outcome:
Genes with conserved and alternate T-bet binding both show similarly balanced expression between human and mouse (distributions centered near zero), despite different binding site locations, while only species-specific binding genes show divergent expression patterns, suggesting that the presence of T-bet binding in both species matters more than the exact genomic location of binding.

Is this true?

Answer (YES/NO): YES